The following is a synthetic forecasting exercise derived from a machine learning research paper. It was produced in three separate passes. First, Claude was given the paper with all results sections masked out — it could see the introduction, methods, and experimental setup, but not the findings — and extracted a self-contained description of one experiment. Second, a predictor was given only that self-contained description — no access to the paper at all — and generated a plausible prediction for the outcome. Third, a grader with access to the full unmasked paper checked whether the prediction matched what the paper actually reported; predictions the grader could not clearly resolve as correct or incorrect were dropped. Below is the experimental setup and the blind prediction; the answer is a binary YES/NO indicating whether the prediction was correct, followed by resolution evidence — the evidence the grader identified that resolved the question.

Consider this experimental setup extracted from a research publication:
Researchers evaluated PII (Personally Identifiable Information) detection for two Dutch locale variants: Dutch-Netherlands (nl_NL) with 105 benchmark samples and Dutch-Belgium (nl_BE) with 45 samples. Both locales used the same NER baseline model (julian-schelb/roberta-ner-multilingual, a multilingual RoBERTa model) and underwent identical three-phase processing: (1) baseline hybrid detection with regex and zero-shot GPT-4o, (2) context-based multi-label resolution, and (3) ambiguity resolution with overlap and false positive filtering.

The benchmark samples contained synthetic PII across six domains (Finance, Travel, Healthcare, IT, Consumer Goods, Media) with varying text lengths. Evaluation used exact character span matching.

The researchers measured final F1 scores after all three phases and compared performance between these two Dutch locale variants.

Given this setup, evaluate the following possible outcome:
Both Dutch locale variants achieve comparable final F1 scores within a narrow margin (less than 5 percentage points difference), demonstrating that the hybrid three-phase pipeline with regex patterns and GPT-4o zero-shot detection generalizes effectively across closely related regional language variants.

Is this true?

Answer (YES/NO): NO